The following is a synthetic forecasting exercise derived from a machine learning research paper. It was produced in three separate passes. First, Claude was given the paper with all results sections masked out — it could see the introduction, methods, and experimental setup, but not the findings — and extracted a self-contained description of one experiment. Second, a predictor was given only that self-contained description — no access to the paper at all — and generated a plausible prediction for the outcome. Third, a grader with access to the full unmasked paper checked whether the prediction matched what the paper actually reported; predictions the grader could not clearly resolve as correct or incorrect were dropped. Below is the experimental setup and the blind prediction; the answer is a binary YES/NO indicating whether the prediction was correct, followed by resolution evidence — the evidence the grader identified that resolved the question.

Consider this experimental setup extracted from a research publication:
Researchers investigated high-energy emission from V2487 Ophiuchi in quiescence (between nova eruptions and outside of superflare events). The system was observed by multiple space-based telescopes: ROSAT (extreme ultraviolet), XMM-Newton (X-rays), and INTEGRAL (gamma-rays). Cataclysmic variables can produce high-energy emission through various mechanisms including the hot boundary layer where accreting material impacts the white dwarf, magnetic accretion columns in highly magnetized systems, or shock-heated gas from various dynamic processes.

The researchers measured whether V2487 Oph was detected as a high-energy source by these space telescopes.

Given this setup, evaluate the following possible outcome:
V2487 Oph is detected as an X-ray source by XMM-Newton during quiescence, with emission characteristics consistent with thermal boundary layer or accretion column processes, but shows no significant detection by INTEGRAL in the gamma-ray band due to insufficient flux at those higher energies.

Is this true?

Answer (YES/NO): NO